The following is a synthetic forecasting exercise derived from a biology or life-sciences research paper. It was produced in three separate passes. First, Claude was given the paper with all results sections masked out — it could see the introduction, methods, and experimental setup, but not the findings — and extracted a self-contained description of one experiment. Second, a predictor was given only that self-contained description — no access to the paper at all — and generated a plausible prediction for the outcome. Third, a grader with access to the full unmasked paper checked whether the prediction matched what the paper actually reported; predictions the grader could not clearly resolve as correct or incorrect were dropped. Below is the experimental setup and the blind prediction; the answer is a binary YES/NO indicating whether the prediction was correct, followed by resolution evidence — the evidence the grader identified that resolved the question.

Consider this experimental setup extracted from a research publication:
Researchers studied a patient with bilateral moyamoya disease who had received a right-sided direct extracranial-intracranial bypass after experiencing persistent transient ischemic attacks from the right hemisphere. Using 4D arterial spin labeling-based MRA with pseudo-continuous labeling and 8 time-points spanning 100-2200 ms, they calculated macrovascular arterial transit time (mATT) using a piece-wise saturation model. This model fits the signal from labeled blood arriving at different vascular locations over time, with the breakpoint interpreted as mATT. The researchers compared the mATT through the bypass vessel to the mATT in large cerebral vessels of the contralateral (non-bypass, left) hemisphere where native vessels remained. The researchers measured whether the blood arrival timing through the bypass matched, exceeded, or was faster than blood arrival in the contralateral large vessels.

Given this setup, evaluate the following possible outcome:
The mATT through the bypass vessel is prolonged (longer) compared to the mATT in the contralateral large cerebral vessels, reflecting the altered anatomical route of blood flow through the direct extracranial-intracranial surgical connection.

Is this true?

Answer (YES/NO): NO